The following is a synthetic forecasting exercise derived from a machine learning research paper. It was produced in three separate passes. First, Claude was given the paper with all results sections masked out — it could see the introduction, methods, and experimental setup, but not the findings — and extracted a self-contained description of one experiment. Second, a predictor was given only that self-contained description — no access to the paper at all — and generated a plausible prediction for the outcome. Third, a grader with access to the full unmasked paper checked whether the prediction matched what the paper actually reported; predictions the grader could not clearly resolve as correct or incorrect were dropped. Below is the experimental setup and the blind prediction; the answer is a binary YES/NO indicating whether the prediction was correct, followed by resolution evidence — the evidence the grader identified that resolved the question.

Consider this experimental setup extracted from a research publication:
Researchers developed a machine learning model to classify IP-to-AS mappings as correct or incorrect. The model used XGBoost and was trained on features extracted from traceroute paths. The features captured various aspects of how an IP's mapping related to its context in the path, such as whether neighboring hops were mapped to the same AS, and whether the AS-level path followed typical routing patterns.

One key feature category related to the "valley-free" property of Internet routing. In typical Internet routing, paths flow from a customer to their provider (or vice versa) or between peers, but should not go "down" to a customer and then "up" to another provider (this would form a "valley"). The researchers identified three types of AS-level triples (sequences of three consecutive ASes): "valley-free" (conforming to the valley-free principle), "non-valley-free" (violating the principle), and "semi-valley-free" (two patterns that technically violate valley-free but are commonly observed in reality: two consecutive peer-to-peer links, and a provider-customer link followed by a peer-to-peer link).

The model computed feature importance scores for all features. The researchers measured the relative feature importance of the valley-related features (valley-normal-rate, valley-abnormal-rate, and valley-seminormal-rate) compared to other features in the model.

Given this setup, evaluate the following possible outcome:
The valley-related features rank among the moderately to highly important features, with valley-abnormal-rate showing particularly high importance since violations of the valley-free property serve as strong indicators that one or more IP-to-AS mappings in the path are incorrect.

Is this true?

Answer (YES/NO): NO